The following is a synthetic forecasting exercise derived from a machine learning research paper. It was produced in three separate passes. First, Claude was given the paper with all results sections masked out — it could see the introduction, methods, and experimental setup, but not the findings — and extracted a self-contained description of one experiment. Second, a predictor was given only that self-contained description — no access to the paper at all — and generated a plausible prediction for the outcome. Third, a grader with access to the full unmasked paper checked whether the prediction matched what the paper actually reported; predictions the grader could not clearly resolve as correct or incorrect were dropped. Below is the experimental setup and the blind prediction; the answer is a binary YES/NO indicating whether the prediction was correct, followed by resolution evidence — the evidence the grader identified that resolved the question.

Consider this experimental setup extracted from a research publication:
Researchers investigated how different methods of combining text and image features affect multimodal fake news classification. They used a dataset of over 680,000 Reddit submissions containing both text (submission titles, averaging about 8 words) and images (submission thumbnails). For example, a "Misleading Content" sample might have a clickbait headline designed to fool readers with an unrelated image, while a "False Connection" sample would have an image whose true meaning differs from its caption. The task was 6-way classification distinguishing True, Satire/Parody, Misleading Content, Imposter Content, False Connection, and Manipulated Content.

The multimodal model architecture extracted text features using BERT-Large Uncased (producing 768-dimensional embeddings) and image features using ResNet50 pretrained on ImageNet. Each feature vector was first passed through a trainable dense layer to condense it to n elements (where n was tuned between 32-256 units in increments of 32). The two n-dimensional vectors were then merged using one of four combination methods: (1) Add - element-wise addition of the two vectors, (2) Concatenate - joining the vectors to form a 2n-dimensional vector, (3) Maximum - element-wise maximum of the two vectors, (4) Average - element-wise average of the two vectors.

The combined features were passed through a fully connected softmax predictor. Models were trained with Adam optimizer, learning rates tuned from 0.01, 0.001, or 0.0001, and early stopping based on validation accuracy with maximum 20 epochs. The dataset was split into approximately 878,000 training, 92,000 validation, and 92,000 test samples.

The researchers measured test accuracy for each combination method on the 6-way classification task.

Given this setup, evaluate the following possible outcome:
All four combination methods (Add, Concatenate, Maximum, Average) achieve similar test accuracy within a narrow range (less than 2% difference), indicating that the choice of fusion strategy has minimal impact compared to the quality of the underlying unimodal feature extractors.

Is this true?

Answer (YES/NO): NO